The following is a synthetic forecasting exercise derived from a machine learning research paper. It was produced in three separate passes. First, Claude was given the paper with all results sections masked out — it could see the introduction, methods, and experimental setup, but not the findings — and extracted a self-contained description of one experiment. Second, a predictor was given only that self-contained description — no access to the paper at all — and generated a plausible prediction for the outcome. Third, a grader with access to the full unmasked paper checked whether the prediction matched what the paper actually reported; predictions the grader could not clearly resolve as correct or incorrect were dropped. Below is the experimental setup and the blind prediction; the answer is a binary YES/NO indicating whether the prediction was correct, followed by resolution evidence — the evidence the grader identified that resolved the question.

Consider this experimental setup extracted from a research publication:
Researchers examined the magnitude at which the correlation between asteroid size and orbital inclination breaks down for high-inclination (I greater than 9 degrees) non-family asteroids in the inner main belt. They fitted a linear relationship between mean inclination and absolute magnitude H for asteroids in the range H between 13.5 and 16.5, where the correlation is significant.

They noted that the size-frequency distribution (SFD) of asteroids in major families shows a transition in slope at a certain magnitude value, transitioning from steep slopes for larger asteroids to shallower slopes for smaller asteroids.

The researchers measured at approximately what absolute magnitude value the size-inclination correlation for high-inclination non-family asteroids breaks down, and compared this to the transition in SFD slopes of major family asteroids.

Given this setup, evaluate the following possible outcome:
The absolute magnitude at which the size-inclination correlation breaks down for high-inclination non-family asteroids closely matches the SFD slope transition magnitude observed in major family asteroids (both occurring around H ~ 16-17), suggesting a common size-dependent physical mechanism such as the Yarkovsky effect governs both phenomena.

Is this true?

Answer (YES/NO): NO